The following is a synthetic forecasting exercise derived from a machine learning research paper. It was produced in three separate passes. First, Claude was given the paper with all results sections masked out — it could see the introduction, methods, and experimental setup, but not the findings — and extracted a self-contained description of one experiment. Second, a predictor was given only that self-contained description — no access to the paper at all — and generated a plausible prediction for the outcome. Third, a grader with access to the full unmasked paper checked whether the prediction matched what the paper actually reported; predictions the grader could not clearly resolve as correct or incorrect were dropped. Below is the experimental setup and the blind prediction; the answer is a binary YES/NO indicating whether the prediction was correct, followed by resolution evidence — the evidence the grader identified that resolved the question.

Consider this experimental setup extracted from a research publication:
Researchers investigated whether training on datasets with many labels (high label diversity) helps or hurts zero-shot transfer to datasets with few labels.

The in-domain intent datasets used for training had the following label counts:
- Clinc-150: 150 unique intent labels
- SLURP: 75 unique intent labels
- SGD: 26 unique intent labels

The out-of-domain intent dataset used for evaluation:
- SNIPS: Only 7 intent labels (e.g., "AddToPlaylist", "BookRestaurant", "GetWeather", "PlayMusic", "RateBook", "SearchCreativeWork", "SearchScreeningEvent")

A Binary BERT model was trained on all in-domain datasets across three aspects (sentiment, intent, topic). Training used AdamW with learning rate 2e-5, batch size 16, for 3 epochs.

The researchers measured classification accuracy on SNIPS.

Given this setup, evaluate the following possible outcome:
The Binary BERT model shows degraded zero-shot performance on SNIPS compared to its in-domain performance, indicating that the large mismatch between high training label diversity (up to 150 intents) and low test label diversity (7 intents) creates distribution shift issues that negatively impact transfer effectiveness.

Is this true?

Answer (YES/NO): NO